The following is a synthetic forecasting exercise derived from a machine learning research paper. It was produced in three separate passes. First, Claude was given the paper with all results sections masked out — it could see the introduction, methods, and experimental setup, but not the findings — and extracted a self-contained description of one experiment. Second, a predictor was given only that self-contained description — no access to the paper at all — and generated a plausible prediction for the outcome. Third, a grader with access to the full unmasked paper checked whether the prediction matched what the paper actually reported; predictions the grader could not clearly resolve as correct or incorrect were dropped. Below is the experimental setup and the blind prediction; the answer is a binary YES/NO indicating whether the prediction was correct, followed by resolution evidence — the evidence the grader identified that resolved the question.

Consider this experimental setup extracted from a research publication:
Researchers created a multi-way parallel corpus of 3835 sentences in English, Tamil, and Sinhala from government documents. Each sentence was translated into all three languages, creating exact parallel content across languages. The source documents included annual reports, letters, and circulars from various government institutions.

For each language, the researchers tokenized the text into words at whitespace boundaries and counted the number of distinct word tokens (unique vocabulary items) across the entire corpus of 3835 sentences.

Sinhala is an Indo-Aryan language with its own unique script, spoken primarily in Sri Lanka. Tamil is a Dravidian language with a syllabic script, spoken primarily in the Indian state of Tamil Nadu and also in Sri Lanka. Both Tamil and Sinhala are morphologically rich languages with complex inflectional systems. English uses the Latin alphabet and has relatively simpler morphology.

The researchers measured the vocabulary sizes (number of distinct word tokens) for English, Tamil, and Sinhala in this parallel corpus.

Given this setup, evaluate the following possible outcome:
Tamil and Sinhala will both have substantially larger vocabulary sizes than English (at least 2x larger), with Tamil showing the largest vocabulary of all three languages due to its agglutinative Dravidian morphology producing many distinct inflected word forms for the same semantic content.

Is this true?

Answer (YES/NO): NO